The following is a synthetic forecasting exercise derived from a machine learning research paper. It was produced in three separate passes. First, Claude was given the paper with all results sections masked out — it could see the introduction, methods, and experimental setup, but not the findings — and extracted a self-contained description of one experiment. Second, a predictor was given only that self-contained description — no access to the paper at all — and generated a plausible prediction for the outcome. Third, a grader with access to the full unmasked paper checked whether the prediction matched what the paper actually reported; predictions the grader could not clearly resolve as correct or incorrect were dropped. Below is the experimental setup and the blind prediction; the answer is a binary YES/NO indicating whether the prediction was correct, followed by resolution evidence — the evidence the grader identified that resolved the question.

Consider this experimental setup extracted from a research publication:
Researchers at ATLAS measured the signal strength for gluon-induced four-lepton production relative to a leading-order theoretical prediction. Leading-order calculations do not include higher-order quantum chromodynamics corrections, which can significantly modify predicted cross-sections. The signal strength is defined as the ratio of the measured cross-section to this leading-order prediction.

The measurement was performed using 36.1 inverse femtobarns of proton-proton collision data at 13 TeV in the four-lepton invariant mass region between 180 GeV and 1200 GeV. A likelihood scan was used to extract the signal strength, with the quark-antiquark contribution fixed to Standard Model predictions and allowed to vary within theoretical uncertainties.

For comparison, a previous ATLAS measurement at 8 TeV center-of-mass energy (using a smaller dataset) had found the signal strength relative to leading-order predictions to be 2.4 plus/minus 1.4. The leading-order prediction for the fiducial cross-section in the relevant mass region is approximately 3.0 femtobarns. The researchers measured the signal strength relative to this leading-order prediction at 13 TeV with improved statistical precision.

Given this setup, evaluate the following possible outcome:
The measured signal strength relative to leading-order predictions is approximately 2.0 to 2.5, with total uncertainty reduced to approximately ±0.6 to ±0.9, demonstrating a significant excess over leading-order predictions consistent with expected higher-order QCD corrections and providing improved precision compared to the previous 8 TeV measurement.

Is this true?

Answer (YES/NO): NO